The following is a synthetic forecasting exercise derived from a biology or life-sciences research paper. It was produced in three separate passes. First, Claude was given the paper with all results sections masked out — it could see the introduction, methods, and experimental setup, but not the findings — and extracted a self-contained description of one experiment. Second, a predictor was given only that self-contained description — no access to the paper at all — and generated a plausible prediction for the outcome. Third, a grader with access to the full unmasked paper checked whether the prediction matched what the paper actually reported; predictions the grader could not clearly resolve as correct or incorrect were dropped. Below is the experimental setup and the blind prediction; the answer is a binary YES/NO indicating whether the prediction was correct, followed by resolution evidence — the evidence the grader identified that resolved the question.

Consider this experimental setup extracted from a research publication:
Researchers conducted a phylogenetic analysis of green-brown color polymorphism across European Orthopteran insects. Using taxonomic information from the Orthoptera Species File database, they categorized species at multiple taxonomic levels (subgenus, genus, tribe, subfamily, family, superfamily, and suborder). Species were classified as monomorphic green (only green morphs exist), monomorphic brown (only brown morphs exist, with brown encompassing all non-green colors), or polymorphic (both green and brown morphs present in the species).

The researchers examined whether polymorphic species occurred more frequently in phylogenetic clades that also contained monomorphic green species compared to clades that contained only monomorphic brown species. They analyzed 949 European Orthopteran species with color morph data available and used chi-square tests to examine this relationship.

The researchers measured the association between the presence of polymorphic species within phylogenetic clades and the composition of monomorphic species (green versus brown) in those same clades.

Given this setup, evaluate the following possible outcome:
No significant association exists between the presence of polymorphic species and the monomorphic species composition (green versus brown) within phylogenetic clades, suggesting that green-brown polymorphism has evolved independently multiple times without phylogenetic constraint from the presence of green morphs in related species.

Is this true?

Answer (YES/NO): NO